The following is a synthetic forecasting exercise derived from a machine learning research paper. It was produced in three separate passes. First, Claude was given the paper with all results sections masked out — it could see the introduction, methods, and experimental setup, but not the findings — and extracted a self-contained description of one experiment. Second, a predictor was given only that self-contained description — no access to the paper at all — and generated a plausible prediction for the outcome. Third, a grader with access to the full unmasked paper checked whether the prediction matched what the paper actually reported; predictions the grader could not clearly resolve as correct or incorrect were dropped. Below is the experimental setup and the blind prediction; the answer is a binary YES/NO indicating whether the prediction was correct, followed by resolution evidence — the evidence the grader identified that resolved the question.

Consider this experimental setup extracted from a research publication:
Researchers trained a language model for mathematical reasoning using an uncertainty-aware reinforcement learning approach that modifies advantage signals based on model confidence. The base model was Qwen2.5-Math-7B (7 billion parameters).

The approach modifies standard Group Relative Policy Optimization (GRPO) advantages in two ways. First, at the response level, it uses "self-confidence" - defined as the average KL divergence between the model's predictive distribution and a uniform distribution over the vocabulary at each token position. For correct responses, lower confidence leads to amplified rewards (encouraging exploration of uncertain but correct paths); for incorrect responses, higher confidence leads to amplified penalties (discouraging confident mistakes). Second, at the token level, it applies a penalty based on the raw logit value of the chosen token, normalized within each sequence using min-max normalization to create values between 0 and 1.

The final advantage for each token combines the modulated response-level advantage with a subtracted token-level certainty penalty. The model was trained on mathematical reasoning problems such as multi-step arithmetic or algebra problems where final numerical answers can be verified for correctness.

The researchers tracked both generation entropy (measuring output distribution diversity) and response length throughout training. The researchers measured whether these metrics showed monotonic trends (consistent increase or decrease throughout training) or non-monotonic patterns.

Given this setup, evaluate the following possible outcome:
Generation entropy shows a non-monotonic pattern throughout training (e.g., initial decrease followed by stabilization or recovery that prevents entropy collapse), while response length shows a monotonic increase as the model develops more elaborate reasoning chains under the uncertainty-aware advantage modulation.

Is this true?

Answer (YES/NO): NO